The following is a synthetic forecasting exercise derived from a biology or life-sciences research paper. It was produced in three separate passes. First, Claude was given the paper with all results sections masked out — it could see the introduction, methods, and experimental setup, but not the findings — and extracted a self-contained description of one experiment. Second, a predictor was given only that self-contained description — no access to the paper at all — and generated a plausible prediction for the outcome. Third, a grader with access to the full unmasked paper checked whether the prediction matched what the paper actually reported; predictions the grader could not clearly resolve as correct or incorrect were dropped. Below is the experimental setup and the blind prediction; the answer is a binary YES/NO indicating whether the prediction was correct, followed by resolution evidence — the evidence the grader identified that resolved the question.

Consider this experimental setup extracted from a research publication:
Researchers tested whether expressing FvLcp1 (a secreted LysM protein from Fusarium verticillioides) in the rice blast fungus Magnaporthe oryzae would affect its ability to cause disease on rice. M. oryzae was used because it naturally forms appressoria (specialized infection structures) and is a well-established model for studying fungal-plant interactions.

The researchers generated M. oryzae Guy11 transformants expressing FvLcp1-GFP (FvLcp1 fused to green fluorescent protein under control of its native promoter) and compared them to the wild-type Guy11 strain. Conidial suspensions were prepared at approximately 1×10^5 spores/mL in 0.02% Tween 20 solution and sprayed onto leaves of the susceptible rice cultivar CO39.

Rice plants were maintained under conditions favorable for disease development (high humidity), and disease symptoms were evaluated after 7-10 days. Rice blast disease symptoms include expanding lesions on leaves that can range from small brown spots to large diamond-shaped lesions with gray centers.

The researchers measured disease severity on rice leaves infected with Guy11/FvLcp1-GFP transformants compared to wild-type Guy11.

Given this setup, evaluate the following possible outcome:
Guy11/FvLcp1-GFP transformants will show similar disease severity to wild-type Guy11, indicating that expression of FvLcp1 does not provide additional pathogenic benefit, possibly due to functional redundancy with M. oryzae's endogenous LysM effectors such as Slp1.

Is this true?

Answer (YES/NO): YES